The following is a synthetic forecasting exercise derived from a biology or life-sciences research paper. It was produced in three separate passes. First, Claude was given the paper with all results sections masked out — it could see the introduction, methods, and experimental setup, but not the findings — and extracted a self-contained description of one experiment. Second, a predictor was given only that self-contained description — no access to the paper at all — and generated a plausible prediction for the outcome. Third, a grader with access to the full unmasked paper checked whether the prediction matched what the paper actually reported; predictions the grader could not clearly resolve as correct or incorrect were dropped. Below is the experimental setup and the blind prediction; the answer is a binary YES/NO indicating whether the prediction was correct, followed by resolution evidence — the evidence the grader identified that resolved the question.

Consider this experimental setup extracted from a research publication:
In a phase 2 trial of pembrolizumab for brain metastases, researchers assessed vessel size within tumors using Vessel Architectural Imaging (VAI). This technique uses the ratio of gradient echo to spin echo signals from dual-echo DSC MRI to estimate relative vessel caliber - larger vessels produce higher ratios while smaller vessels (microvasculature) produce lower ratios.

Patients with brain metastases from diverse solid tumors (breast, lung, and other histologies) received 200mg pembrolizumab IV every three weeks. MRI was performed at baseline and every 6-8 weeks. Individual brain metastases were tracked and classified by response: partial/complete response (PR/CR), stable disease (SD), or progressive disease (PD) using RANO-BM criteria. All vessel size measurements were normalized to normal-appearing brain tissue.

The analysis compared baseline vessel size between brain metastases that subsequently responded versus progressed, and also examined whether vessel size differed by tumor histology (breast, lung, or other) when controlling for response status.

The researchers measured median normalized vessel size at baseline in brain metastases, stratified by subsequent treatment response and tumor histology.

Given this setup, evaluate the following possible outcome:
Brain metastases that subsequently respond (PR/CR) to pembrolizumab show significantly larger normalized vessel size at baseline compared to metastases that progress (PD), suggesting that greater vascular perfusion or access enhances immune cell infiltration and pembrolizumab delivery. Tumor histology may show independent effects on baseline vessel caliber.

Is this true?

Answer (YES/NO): NO